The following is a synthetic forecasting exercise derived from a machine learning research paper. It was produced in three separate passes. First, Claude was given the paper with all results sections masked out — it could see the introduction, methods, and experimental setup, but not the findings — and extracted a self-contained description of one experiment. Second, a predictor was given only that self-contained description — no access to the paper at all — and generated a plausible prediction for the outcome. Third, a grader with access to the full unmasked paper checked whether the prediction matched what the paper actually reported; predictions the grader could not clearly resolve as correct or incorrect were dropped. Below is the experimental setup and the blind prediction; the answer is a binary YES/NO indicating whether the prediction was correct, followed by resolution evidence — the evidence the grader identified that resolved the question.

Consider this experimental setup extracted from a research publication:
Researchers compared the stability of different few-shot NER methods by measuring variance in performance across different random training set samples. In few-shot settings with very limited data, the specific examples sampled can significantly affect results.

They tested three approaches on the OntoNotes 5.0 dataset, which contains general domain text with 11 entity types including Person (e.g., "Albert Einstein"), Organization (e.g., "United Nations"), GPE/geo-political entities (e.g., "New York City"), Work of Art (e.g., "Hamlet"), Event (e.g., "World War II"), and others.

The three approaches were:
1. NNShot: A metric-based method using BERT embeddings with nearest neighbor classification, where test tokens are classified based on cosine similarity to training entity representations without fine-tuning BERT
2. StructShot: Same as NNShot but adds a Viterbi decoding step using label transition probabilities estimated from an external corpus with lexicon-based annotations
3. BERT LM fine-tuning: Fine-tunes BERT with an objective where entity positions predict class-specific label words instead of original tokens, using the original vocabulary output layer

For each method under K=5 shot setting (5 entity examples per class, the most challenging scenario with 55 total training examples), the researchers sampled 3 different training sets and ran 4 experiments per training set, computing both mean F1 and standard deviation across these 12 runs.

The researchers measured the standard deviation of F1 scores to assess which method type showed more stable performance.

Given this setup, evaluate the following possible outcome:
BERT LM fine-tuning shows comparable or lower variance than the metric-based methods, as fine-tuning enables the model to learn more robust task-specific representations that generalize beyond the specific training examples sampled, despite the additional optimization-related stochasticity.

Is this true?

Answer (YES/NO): NO